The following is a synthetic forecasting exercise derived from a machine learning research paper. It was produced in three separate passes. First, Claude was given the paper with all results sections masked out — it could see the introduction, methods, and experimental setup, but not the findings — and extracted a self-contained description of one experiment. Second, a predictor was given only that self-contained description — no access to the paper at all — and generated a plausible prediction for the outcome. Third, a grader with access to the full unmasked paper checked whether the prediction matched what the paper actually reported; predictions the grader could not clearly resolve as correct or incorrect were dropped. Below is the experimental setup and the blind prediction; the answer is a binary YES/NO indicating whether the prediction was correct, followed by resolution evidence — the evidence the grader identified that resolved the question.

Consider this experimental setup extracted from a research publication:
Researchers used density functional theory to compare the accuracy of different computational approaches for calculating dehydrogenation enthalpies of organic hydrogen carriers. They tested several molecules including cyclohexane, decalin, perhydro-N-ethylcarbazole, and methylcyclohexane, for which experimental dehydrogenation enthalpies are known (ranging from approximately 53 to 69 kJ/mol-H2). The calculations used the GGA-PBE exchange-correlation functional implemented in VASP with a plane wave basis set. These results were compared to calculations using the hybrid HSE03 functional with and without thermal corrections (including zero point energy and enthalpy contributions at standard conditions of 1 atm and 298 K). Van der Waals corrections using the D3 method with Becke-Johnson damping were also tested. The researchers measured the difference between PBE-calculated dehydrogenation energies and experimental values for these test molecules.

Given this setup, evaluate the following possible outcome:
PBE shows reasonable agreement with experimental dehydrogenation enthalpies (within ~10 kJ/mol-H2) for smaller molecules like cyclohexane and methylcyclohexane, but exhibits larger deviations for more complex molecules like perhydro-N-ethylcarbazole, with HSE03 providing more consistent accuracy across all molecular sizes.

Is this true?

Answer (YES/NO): NO